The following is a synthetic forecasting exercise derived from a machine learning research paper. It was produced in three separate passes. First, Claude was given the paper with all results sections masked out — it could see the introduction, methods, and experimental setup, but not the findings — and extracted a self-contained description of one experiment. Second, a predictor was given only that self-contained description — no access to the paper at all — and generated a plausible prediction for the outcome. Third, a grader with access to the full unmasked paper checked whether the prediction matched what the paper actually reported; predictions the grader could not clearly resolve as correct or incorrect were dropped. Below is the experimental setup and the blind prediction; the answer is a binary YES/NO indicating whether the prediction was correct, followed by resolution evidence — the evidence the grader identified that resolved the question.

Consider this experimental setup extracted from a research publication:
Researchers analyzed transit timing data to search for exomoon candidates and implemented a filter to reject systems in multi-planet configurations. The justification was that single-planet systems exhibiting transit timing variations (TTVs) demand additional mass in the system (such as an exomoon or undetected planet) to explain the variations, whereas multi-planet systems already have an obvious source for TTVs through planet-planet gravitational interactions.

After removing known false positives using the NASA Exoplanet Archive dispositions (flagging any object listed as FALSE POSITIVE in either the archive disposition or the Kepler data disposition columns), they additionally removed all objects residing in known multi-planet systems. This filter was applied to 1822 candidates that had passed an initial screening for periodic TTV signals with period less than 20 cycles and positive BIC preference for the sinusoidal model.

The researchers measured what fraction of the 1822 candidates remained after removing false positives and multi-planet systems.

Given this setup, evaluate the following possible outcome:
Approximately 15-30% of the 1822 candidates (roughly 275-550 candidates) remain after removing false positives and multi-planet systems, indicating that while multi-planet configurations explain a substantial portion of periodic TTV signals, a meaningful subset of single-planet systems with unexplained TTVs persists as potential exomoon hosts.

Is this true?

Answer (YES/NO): NO